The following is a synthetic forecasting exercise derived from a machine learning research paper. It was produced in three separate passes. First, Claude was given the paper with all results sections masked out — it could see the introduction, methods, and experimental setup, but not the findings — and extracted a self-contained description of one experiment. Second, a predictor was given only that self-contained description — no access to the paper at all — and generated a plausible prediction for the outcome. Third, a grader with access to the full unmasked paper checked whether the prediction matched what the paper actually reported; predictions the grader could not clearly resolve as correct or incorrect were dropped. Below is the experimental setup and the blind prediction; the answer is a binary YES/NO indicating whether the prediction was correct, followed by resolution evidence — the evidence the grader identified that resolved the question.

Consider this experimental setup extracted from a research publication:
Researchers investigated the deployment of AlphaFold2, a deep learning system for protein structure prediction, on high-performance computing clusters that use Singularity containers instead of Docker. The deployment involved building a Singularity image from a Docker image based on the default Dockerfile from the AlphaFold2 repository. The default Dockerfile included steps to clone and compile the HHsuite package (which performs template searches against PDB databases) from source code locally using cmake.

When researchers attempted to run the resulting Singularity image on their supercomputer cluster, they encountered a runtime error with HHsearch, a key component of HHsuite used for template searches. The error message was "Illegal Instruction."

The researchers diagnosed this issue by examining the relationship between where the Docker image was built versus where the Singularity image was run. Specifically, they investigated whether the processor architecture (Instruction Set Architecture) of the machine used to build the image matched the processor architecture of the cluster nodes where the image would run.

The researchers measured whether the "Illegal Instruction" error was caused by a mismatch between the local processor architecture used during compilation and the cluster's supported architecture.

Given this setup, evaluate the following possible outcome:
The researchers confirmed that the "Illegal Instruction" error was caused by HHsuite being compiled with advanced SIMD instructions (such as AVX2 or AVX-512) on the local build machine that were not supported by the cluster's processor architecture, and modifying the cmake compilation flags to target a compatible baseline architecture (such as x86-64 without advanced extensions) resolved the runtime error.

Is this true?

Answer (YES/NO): NO